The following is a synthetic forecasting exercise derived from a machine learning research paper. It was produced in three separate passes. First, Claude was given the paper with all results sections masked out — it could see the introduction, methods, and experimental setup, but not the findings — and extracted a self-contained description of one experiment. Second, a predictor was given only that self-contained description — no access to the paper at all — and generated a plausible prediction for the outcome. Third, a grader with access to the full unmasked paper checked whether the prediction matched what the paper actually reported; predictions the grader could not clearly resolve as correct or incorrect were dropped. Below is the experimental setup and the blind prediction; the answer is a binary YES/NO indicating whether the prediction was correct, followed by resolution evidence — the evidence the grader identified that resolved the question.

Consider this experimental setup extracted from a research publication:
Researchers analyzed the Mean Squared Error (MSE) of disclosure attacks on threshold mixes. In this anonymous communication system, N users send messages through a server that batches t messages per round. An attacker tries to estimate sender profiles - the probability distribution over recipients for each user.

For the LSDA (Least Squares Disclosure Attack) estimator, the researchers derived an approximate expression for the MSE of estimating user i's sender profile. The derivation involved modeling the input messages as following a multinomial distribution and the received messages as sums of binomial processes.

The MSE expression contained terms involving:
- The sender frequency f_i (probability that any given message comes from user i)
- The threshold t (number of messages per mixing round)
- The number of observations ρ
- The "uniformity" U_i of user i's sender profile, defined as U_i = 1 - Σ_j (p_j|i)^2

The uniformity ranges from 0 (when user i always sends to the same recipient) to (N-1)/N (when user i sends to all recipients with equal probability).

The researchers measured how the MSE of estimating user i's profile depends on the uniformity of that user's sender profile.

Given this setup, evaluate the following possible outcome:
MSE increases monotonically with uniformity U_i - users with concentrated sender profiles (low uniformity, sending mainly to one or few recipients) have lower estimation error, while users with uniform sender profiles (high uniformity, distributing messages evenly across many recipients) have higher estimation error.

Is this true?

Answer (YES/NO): YES